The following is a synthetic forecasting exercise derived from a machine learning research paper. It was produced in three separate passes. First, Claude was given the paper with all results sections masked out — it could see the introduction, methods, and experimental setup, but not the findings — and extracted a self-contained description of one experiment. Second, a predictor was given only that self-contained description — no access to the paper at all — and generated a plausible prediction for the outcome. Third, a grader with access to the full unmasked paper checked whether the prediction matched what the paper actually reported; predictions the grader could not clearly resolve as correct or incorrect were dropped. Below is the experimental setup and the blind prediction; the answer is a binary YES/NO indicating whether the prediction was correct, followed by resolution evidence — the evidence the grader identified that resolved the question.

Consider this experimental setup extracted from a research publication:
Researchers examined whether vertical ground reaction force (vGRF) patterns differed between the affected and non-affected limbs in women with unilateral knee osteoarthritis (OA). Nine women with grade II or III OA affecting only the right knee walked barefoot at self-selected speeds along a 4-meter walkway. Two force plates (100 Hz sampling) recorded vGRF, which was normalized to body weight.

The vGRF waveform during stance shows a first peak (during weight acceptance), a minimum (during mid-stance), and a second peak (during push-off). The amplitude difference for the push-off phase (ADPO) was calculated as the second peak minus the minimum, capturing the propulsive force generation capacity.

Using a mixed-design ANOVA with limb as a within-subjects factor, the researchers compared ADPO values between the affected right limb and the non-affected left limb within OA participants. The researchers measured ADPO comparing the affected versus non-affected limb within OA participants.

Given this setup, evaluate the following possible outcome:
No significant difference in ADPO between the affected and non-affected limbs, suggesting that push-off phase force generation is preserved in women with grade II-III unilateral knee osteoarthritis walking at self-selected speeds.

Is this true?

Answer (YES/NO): NO